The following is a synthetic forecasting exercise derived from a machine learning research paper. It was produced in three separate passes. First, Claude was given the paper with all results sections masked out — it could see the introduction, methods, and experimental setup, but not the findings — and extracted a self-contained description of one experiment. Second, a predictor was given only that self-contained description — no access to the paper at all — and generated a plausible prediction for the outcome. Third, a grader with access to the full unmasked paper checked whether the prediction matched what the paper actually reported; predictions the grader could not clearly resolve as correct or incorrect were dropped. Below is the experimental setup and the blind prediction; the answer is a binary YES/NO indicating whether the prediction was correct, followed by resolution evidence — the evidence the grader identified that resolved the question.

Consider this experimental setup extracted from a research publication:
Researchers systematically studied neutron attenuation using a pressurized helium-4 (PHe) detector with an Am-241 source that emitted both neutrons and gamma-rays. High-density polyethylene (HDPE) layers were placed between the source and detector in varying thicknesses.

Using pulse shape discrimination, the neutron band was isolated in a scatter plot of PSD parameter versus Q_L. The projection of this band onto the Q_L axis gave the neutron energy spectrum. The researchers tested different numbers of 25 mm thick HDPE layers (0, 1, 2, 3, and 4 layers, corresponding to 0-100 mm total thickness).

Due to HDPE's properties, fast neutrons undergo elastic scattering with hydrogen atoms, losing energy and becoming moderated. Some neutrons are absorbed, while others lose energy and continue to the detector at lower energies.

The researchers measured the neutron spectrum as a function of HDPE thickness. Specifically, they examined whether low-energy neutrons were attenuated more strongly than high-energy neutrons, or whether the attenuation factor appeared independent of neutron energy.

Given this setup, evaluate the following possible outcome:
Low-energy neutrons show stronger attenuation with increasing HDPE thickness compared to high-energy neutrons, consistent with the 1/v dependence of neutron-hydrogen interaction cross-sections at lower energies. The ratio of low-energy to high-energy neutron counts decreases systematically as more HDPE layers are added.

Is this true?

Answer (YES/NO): NO